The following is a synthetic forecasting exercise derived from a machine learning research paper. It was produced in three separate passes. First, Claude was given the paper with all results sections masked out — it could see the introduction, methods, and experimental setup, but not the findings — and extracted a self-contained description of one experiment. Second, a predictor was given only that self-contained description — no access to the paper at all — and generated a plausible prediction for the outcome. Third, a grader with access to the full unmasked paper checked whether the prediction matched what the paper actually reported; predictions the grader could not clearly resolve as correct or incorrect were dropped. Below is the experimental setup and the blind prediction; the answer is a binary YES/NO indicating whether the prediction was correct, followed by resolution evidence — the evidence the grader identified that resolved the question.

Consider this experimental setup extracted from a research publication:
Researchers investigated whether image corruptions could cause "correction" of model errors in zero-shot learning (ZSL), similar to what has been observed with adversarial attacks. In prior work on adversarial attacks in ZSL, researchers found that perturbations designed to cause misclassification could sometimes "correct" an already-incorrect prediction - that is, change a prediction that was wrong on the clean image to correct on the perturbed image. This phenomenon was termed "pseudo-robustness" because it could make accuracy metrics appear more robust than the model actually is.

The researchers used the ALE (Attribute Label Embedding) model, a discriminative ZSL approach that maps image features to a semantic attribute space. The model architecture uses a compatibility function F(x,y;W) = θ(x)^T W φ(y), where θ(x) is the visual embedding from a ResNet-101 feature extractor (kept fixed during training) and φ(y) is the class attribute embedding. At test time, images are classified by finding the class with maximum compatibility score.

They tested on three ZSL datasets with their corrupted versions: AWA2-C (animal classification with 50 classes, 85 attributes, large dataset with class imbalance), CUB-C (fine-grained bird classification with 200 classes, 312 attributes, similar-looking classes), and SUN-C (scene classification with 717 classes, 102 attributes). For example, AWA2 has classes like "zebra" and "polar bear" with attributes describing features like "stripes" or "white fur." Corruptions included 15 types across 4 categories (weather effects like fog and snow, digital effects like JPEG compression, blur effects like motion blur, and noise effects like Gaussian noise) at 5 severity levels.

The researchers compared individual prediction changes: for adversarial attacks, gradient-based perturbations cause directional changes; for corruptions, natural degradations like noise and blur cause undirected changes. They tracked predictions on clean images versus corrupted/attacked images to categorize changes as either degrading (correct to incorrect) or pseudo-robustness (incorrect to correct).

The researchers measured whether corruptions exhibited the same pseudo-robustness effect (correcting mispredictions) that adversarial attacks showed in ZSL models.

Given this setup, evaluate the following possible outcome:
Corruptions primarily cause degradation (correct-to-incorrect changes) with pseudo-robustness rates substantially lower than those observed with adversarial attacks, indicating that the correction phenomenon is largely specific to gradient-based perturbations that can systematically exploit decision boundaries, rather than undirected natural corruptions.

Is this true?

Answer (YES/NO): YES